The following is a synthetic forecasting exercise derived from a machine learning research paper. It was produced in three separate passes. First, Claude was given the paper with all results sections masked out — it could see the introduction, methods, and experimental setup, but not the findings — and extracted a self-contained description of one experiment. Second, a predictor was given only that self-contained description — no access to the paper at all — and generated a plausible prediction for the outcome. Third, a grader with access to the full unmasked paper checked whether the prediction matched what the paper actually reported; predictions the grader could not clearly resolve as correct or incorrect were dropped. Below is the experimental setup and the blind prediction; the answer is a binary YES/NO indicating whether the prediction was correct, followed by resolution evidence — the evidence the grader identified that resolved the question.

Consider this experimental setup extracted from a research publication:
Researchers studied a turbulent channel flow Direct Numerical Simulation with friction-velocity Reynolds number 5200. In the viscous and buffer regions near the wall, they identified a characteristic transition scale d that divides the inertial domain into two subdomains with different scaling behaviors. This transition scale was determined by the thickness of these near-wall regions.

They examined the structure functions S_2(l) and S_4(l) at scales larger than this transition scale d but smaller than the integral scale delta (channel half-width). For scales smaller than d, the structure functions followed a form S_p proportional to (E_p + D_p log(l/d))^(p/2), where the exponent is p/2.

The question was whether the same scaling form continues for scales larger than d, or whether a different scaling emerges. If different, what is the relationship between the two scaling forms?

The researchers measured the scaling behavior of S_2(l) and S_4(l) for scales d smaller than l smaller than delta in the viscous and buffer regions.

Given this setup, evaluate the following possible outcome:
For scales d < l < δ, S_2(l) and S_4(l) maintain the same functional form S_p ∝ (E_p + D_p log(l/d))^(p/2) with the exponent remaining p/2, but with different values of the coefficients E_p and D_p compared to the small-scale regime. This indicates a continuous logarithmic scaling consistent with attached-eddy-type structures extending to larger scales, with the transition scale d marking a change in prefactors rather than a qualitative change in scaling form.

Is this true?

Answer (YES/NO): NO